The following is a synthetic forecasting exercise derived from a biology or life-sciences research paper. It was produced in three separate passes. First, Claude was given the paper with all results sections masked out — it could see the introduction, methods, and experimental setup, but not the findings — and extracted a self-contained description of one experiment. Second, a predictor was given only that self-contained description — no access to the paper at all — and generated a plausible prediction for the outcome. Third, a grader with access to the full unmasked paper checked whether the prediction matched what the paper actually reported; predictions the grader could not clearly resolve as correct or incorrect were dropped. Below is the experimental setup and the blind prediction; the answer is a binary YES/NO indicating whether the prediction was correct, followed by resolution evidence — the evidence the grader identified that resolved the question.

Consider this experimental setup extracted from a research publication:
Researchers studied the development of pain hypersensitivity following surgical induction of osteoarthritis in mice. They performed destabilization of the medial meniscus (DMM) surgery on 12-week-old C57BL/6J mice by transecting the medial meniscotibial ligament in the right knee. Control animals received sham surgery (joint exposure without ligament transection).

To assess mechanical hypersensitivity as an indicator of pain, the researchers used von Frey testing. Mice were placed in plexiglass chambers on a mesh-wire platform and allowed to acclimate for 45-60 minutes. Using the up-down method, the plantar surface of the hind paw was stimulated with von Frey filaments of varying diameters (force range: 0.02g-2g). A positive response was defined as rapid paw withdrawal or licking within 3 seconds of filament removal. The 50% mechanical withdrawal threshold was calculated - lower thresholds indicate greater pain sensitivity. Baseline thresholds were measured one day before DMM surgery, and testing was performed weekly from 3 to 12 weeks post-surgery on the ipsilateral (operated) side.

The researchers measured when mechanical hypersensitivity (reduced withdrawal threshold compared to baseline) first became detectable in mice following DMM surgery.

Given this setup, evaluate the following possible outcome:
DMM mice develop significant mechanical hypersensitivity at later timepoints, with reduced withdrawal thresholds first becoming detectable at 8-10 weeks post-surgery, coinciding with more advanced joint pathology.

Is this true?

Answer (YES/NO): NO